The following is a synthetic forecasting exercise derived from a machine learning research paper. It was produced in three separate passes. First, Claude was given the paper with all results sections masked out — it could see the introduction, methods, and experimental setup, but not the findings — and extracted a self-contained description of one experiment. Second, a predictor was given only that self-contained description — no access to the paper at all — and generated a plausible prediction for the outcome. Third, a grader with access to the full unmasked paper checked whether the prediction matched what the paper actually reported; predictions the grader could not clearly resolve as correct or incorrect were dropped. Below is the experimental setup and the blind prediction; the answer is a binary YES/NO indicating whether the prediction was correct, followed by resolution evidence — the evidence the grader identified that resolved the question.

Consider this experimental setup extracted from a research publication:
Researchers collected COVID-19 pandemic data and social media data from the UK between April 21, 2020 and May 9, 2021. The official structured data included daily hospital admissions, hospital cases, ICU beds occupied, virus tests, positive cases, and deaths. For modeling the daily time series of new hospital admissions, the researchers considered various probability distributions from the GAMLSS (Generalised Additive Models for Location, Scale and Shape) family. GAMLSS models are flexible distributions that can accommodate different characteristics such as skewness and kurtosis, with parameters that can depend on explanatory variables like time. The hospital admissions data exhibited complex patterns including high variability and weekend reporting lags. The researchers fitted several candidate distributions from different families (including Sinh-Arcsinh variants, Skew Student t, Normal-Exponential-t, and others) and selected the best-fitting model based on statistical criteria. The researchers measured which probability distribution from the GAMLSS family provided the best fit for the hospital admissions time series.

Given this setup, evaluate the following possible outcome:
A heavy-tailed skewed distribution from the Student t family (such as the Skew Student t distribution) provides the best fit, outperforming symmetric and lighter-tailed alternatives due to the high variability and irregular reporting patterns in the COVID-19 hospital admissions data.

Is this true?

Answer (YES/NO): NO